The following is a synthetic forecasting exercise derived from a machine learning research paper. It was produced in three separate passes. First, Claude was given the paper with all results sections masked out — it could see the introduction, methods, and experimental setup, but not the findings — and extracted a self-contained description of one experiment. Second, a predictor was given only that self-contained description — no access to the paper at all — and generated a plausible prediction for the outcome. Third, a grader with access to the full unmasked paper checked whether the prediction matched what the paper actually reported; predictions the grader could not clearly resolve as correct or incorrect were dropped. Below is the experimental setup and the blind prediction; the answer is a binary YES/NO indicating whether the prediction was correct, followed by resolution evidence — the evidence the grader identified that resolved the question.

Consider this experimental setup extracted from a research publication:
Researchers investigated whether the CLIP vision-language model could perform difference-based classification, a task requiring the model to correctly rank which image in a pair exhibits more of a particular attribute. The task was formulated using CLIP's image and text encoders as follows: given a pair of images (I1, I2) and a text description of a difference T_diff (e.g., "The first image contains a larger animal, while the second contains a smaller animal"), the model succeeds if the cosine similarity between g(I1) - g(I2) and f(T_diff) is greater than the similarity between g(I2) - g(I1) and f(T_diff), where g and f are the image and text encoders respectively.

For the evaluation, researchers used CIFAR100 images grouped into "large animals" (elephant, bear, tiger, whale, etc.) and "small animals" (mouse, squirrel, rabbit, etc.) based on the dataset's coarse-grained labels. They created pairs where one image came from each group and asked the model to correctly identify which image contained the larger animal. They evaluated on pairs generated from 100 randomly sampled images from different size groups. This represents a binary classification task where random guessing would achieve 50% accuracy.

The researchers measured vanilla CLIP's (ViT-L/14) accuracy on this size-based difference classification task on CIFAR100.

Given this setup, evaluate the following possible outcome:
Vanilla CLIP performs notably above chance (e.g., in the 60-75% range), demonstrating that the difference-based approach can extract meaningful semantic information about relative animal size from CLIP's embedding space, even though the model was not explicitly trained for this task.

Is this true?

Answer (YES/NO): NO